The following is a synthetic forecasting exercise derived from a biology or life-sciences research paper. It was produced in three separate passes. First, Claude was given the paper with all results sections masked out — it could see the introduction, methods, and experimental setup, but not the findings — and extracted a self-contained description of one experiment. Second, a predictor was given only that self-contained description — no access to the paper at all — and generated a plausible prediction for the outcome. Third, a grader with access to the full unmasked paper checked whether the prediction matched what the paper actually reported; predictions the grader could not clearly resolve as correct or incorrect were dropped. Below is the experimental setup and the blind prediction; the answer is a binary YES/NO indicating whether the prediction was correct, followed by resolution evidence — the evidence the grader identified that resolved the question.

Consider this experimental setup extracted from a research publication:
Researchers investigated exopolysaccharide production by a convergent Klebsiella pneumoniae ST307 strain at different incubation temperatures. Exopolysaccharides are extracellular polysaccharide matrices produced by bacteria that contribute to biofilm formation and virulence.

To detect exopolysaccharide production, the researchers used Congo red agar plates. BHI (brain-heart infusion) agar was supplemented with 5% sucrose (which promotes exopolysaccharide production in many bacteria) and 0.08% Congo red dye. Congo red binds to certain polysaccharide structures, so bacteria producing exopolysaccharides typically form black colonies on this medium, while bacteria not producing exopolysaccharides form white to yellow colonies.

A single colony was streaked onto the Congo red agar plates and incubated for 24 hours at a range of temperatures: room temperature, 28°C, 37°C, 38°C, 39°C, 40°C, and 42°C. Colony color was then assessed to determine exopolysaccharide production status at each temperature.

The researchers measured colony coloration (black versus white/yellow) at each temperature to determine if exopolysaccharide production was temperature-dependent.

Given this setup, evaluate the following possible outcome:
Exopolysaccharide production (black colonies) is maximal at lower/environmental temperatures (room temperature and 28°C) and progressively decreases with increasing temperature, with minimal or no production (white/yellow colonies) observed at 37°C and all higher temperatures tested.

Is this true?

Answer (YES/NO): NO